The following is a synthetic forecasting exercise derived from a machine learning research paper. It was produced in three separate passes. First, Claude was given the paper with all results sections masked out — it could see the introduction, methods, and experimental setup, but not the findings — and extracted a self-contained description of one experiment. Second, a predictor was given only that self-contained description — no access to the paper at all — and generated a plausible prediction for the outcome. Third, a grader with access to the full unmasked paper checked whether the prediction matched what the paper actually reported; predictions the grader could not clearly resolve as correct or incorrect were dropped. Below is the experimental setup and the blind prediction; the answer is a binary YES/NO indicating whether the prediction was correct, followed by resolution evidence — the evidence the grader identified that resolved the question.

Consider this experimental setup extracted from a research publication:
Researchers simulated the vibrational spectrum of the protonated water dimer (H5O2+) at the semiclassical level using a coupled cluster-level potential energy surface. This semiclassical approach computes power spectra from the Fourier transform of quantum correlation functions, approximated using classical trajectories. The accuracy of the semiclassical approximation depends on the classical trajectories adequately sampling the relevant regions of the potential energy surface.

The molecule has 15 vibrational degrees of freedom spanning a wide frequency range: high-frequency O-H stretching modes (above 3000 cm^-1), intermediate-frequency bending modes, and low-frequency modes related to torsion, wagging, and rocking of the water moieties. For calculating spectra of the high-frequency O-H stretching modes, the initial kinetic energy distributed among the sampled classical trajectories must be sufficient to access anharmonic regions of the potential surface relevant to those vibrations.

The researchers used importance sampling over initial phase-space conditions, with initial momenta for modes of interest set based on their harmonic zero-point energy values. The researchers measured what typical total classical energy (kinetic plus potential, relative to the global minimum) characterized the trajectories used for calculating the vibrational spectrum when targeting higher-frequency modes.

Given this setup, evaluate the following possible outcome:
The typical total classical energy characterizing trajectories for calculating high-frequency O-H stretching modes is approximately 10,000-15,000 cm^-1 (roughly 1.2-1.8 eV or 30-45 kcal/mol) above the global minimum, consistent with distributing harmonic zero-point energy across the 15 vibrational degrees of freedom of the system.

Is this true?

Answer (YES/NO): NO